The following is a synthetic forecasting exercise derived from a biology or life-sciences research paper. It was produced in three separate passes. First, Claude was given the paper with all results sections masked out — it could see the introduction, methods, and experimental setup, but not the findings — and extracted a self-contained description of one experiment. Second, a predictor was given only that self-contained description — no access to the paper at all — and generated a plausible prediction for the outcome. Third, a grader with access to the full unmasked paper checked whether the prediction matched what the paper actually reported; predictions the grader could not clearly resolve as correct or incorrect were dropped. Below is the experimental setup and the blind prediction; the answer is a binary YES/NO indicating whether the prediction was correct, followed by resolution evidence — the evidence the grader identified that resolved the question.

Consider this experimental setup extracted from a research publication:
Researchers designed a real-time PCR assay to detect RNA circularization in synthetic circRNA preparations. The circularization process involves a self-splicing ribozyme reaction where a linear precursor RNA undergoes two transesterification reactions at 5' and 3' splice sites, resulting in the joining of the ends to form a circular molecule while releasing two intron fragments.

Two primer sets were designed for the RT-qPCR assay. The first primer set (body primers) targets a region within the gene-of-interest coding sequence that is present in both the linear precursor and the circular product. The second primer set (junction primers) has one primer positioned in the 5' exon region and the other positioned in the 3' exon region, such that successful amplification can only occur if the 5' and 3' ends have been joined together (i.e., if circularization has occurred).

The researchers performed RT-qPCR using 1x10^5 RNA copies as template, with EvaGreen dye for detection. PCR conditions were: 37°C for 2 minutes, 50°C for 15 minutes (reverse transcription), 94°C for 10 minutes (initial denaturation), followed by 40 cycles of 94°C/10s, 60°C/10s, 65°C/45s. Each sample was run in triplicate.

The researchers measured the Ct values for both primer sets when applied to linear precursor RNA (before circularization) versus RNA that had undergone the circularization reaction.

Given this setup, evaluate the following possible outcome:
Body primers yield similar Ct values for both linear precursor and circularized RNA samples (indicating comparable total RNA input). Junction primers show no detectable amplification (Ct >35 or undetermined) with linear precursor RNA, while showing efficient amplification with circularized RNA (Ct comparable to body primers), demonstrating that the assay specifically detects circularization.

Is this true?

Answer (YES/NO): NO